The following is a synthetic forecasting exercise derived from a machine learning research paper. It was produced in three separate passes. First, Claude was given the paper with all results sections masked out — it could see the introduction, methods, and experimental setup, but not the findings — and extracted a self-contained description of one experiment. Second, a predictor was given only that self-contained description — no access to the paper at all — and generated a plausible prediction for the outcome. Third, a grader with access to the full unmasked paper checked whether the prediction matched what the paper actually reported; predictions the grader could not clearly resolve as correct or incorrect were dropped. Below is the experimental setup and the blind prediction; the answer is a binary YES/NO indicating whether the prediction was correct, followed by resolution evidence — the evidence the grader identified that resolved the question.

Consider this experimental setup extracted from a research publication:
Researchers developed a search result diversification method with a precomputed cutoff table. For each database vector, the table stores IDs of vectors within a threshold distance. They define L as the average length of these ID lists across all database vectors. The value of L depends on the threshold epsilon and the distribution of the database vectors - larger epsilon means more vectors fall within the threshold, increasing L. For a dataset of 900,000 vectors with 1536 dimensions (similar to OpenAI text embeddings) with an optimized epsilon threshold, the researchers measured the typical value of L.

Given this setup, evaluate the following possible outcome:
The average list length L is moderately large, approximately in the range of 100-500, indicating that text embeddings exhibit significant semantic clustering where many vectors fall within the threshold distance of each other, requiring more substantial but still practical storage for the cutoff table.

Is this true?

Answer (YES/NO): NO